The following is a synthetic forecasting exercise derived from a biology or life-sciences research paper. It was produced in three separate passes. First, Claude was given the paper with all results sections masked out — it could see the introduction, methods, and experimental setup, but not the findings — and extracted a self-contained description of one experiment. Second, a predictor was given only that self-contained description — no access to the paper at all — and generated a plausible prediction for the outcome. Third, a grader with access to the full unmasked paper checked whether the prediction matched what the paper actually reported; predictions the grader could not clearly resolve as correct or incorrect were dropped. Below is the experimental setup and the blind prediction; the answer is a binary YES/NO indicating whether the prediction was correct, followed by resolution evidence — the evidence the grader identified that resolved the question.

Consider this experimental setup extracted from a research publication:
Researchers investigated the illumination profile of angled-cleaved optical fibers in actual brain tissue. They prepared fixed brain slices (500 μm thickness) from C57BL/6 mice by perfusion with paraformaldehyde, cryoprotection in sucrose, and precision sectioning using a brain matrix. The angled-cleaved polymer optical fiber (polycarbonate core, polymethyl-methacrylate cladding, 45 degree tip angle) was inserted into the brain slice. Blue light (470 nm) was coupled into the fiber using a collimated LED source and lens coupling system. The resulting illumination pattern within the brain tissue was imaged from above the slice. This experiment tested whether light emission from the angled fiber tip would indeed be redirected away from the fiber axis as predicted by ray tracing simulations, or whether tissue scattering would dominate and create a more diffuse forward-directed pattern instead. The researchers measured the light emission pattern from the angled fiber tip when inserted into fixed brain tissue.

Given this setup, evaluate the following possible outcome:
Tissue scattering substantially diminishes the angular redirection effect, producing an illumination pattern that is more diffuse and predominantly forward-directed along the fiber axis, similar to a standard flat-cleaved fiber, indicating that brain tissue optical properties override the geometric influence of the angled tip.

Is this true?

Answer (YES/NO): NO